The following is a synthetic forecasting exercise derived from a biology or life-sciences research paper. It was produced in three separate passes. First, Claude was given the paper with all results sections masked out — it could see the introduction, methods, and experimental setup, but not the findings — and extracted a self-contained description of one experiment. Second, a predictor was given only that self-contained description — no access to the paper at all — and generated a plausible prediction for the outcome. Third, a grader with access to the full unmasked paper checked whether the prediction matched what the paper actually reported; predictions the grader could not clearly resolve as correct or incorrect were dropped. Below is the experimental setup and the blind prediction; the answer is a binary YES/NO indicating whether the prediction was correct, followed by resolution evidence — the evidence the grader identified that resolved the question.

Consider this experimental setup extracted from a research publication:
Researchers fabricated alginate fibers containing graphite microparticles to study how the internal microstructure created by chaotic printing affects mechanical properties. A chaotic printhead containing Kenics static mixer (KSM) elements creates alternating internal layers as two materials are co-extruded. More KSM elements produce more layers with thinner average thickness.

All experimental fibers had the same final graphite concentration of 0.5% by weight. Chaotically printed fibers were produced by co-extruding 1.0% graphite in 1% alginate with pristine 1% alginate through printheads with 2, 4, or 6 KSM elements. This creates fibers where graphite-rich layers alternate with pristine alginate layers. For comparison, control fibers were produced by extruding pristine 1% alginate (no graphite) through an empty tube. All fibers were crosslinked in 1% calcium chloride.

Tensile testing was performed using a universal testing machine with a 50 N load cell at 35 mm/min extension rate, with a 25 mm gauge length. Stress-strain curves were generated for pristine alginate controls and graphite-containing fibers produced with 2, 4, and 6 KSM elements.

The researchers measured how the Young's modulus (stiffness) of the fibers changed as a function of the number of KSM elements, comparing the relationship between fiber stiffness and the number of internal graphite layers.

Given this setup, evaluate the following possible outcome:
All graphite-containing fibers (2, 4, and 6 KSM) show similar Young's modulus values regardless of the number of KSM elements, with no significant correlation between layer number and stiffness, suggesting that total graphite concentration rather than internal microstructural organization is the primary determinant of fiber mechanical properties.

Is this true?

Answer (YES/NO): YES